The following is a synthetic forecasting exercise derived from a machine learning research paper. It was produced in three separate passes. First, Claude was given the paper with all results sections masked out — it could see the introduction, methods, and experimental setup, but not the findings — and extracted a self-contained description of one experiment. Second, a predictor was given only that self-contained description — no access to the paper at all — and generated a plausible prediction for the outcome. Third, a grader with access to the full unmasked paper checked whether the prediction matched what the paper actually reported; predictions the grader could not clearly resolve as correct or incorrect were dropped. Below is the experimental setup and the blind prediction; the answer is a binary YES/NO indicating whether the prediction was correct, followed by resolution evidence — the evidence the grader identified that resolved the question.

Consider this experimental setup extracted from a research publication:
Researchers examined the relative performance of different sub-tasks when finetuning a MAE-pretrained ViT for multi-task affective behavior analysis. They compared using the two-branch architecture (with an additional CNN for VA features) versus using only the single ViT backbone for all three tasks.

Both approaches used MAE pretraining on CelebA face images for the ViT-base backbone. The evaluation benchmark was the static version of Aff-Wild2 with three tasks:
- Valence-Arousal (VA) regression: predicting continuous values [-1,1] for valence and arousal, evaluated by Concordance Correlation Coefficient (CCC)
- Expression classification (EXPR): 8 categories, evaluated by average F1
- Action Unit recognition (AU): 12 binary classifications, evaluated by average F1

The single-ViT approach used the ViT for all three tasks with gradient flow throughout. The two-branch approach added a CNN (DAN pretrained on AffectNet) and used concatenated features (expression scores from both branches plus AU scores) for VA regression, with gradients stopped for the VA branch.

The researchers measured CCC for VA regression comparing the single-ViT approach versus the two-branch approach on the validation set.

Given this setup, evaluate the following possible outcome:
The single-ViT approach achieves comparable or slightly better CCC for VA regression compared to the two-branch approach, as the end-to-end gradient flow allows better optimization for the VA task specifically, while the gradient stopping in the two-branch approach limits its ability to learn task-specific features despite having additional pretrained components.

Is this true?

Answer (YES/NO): NO